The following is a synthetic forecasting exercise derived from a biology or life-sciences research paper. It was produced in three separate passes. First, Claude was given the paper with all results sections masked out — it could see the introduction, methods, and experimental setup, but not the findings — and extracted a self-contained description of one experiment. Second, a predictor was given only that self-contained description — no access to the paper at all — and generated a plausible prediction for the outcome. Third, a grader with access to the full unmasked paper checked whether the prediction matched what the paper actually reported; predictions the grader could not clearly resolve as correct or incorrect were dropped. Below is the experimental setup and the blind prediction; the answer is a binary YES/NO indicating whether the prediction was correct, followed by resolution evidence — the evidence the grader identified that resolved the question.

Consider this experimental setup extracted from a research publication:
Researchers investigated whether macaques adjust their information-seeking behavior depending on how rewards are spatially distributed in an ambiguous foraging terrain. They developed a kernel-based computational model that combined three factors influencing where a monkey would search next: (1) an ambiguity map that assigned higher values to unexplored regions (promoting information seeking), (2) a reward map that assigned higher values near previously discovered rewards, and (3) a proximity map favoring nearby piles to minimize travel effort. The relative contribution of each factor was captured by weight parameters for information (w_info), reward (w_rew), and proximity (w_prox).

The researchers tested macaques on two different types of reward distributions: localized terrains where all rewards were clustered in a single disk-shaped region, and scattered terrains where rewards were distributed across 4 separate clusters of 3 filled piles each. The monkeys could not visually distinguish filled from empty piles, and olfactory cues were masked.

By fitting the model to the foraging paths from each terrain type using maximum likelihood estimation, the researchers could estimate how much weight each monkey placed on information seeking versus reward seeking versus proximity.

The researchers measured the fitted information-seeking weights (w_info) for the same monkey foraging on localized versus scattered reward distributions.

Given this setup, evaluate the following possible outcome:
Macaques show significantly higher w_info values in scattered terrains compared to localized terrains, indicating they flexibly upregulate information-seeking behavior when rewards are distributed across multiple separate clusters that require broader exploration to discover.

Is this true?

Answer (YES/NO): YES